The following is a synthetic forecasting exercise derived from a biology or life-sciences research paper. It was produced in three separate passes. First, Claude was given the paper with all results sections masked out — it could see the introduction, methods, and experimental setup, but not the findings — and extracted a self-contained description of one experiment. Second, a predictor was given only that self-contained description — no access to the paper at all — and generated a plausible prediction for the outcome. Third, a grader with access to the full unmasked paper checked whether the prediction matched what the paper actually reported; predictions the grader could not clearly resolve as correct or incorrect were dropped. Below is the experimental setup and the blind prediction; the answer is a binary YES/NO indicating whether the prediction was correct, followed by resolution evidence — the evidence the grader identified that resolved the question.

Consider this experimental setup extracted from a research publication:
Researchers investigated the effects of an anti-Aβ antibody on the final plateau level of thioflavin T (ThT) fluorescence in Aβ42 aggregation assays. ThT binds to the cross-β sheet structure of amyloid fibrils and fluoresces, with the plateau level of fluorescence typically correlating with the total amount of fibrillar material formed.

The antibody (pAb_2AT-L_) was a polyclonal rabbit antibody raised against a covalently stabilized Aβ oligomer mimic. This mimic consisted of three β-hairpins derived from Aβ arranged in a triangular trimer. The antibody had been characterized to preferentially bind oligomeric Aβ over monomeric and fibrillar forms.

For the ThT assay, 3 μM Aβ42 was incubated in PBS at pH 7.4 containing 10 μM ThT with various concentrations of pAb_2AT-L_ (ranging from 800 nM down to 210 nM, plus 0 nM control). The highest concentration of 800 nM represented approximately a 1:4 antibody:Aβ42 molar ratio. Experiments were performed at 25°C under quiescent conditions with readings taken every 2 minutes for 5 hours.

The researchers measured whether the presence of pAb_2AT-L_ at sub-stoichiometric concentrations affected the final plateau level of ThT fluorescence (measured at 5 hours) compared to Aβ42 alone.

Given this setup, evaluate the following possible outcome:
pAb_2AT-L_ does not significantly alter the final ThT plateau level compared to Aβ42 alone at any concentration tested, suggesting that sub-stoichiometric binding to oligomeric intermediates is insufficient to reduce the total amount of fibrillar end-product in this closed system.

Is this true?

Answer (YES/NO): NO